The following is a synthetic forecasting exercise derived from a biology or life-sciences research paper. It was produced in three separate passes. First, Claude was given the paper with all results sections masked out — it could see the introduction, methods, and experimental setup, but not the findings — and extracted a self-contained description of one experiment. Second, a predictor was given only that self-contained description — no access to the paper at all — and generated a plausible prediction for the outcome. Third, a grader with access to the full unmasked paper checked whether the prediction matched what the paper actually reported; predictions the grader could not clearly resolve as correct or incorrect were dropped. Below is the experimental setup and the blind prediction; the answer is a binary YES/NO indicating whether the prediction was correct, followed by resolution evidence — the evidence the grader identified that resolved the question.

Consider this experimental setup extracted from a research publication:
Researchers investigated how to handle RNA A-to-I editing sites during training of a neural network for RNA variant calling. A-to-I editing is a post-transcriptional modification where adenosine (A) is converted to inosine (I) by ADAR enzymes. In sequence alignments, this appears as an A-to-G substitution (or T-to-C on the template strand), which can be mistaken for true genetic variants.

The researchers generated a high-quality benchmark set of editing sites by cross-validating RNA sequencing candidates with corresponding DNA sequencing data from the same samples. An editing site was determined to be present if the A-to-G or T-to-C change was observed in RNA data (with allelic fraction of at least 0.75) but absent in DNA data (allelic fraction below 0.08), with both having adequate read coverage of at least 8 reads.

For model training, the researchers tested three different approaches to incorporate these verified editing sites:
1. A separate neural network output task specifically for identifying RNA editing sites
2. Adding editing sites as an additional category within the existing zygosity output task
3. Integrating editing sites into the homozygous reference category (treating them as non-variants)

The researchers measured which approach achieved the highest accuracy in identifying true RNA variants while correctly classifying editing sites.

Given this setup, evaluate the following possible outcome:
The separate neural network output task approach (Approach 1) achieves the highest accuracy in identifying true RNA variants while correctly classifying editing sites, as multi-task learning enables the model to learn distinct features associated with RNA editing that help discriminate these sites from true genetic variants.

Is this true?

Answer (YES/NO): NO